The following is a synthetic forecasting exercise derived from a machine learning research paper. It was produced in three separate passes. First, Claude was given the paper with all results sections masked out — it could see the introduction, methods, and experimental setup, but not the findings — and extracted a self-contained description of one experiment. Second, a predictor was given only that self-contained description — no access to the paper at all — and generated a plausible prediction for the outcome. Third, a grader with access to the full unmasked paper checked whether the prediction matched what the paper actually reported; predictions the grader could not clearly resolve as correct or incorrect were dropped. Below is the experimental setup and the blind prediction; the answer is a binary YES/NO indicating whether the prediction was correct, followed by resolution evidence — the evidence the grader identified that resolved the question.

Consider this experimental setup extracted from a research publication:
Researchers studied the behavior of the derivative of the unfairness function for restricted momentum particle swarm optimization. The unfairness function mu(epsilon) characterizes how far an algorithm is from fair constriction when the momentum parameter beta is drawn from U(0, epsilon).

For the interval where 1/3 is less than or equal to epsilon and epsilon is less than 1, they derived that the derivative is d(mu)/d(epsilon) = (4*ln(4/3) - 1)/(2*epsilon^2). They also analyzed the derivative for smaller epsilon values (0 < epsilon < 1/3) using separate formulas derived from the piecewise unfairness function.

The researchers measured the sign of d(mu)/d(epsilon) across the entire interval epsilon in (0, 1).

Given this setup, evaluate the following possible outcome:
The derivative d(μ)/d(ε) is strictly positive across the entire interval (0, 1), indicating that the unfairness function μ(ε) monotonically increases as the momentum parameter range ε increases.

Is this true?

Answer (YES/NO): YES